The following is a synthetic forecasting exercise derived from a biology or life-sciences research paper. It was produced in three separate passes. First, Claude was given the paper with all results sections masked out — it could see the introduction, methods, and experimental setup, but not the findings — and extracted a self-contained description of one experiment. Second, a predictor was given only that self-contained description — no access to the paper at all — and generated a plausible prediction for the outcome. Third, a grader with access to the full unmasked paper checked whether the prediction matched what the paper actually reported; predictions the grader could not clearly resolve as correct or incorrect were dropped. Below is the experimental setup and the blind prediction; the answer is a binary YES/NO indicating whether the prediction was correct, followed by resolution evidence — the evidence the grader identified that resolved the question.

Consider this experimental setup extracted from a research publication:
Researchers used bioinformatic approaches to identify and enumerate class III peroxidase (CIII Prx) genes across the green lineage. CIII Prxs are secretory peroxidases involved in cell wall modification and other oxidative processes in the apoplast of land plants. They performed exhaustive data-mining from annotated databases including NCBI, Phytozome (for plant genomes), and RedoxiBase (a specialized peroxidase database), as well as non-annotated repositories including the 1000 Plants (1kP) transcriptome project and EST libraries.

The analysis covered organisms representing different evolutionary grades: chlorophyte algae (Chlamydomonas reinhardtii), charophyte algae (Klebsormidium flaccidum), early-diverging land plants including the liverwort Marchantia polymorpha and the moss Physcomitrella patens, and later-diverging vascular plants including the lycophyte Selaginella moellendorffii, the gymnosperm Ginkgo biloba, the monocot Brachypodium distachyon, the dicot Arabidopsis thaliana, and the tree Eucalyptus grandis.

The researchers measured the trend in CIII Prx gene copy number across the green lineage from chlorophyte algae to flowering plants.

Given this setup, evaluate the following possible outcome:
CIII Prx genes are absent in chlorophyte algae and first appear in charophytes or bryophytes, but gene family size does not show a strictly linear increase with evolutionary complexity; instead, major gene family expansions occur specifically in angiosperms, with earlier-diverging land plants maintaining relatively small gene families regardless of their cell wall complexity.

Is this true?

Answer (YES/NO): NO